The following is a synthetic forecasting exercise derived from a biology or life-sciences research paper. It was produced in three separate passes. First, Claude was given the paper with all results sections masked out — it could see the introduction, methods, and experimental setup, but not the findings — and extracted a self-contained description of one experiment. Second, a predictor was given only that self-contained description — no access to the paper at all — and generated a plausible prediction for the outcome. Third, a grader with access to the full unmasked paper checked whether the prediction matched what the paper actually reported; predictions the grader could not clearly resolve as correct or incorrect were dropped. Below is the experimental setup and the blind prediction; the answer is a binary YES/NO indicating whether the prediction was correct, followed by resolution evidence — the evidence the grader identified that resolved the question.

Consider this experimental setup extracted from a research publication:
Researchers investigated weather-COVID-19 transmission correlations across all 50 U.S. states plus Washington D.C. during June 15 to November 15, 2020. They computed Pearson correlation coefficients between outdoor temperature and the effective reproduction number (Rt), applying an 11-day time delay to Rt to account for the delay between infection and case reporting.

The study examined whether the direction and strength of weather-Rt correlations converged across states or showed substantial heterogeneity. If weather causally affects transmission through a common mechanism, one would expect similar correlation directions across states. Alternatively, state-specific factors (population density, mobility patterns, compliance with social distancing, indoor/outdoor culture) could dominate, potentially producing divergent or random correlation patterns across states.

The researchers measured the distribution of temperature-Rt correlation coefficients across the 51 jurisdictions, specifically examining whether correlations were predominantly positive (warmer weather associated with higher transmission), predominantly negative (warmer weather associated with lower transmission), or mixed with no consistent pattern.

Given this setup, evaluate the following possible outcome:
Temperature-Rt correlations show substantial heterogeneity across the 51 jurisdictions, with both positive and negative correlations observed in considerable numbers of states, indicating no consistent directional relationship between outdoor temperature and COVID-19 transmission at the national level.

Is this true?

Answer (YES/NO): NO